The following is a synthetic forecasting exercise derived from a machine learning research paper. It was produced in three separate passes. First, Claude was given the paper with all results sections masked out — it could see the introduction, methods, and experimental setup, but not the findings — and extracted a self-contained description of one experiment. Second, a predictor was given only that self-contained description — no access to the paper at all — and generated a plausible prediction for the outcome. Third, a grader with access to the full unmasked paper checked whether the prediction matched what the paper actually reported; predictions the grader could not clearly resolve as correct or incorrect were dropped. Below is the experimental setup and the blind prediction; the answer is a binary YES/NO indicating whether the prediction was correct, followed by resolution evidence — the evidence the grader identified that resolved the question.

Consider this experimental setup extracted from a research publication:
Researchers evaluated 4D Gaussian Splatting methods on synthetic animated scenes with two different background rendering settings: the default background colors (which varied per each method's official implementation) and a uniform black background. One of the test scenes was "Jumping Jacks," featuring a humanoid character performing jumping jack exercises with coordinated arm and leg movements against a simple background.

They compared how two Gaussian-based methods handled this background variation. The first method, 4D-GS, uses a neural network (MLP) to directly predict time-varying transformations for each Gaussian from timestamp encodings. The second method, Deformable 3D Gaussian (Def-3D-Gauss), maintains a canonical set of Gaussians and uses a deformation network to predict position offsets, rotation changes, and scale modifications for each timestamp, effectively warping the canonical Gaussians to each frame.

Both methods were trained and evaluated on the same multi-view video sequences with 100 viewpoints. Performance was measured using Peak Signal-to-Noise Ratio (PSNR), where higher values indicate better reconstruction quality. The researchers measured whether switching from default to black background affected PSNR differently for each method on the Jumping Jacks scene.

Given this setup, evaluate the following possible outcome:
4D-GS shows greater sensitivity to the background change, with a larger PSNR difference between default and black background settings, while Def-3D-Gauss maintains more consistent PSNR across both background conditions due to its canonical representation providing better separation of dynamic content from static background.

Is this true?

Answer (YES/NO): NO